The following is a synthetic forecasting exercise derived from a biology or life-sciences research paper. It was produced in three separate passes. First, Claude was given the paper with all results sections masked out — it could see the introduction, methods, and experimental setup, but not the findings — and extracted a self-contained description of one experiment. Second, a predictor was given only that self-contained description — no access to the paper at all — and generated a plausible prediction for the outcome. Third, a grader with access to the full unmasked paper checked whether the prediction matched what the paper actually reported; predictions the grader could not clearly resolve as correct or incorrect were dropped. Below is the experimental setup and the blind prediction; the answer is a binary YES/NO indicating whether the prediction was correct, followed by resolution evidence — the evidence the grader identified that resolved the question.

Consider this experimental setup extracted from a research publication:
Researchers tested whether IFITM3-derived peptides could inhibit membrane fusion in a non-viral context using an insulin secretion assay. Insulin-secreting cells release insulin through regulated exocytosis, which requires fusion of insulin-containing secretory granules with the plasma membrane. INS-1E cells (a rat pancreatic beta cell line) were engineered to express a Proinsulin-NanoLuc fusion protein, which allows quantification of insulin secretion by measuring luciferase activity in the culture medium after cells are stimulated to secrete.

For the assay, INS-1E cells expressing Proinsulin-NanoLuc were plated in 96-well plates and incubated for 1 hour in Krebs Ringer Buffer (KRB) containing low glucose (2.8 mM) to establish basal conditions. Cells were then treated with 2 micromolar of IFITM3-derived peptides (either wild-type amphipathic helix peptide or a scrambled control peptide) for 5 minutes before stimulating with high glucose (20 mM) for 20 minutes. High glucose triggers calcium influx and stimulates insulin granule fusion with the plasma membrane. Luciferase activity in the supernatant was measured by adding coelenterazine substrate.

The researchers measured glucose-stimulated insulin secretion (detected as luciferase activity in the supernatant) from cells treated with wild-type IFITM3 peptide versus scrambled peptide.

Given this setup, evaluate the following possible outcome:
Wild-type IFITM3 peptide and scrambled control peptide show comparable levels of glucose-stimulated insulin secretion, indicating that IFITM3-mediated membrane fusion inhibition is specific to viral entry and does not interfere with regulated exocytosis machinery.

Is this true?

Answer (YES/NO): NO